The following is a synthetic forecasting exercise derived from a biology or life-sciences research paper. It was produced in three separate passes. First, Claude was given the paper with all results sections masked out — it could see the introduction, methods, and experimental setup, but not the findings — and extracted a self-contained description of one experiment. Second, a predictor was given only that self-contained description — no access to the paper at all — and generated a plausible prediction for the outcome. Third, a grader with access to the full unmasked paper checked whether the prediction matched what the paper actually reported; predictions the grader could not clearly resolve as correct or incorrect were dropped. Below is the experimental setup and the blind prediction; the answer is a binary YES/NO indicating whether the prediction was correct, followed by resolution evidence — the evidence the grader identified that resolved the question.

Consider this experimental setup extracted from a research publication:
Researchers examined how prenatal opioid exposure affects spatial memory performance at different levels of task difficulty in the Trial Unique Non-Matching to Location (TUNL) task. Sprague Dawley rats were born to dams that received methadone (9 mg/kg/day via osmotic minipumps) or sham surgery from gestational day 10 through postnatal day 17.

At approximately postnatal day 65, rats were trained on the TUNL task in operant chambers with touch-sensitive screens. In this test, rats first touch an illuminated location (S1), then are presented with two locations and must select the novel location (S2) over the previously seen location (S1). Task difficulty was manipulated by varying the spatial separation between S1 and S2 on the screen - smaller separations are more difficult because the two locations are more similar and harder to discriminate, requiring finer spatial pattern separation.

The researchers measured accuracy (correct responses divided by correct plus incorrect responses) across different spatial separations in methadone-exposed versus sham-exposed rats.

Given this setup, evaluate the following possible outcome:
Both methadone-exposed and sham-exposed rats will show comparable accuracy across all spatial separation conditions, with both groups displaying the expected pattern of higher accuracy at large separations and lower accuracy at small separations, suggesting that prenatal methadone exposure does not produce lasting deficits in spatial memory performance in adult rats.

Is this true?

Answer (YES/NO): NO